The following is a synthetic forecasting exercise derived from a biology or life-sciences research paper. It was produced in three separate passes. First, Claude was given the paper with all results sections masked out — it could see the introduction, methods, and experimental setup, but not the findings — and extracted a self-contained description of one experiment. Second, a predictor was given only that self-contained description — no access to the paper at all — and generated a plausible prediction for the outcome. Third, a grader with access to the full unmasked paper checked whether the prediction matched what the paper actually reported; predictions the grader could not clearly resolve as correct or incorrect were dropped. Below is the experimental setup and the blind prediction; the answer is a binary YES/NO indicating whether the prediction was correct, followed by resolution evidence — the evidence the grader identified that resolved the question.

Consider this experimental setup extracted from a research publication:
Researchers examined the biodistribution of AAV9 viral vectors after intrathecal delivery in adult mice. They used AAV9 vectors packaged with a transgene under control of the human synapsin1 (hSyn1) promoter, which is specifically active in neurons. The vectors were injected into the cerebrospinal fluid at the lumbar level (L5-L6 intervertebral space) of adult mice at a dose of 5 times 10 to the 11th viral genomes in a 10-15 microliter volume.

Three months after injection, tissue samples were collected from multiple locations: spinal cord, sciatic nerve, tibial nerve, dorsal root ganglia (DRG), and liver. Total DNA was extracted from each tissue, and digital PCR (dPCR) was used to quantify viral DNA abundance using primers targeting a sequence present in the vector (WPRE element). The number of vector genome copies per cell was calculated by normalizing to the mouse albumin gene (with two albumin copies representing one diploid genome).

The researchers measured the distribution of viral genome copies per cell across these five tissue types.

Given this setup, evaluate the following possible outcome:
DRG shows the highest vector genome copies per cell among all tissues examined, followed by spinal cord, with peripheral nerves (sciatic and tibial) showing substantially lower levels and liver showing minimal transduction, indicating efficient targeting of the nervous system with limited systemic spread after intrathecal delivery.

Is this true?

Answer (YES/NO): NO